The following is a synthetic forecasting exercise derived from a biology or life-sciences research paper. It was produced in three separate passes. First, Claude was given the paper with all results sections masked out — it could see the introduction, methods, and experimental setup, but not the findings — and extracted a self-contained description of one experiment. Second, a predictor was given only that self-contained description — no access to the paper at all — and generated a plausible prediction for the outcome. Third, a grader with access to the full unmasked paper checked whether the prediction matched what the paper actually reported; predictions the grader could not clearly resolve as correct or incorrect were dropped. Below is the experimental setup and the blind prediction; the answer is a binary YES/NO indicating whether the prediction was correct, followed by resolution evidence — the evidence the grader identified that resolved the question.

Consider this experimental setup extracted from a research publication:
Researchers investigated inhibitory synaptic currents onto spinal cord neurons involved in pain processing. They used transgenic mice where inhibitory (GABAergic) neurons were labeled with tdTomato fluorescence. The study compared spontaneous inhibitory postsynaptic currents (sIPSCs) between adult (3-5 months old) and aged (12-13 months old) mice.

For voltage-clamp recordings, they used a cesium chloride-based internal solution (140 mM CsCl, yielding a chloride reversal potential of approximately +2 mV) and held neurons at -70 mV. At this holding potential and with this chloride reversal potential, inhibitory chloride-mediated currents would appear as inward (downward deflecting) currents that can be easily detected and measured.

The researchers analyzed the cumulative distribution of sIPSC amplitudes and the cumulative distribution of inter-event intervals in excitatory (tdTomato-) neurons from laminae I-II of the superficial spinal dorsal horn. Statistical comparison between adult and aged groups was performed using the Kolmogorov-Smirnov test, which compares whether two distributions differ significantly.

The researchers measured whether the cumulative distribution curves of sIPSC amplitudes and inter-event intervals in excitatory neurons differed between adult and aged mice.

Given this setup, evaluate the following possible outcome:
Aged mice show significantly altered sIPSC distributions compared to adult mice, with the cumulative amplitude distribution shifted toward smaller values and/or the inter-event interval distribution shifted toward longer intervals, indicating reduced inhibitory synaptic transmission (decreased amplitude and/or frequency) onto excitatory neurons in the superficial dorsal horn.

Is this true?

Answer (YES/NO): YES